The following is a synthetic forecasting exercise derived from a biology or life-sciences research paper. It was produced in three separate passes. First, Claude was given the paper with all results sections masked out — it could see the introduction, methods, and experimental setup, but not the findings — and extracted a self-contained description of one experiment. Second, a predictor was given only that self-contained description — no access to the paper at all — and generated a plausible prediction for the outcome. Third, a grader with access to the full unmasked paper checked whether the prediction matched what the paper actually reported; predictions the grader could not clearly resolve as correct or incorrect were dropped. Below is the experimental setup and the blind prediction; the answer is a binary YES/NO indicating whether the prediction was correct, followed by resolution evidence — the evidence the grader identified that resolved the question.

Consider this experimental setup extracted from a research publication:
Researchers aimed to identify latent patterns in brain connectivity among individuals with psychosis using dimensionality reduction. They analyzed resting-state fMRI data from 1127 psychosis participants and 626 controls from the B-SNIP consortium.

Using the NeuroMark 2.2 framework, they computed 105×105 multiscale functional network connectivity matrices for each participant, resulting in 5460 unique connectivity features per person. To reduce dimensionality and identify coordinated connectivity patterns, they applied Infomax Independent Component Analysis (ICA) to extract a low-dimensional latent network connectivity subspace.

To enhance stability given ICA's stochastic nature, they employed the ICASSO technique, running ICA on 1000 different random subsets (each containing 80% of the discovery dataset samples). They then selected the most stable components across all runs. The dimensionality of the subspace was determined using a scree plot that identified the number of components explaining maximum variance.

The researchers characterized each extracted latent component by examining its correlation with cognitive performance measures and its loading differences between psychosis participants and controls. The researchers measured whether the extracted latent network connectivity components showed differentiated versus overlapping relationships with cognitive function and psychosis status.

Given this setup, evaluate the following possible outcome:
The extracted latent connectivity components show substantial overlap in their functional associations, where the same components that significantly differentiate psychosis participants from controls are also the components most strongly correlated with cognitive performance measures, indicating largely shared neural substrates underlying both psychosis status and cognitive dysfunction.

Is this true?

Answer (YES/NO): NO